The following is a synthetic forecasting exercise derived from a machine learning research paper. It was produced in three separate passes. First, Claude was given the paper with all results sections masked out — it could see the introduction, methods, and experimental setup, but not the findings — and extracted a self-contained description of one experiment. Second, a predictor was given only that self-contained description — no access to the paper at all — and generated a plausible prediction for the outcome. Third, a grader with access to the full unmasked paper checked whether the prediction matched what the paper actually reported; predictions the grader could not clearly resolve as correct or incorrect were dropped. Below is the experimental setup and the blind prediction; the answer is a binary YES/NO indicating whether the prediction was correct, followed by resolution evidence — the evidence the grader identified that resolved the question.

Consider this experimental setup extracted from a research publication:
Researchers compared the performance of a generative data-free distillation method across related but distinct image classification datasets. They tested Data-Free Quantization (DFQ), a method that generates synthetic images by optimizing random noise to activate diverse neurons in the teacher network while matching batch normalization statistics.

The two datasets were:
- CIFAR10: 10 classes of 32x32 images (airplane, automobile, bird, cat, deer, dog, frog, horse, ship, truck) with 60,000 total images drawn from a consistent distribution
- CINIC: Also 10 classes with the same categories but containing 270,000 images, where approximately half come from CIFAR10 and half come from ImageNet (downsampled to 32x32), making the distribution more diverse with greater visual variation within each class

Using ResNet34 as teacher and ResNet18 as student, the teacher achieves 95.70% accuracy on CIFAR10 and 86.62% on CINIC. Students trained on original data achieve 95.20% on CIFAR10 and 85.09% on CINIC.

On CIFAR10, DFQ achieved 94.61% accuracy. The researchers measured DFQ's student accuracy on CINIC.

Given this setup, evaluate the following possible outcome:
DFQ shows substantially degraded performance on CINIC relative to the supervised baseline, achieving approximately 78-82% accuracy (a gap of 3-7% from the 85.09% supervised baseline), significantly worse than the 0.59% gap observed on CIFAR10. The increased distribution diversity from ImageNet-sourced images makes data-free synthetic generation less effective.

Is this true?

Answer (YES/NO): NO